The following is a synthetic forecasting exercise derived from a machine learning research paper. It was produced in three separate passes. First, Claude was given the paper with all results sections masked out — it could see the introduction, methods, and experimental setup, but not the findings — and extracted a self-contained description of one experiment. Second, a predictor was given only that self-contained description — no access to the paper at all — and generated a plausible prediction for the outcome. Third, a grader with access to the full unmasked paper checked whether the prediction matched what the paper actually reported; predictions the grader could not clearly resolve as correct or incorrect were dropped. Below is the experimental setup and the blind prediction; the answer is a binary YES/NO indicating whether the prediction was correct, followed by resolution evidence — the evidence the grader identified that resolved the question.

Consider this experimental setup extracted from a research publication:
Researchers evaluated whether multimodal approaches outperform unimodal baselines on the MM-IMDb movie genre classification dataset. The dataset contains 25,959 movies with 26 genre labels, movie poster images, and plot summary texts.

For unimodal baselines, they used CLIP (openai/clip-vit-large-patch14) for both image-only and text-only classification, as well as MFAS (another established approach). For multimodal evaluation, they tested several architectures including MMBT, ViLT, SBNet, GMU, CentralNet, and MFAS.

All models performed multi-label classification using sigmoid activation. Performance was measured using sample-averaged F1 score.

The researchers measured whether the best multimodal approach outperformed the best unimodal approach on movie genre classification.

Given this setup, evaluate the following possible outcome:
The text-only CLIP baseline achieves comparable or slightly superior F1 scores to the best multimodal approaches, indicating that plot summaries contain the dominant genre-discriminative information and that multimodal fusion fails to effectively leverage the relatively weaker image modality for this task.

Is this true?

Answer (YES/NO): NO